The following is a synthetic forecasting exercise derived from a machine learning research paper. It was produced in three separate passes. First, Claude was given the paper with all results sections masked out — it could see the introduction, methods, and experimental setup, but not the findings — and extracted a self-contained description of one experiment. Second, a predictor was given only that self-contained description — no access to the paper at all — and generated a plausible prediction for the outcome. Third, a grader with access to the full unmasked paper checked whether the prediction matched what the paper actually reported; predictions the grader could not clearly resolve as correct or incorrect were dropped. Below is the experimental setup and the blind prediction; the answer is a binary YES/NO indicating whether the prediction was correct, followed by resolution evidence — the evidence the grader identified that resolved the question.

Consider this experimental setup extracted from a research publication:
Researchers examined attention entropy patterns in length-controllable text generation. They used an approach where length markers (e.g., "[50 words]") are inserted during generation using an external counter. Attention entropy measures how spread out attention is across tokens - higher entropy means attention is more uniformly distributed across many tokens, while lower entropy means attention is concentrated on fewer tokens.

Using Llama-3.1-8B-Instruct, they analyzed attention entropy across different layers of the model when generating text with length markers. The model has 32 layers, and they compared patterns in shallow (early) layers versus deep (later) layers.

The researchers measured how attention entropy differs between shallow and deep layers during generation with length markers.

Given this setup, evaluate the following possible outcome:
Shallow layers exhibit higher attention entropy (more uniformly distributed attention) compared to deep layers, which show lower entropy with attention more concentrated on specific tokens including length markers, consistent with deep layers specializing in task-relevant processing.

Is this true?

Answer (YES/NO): NO